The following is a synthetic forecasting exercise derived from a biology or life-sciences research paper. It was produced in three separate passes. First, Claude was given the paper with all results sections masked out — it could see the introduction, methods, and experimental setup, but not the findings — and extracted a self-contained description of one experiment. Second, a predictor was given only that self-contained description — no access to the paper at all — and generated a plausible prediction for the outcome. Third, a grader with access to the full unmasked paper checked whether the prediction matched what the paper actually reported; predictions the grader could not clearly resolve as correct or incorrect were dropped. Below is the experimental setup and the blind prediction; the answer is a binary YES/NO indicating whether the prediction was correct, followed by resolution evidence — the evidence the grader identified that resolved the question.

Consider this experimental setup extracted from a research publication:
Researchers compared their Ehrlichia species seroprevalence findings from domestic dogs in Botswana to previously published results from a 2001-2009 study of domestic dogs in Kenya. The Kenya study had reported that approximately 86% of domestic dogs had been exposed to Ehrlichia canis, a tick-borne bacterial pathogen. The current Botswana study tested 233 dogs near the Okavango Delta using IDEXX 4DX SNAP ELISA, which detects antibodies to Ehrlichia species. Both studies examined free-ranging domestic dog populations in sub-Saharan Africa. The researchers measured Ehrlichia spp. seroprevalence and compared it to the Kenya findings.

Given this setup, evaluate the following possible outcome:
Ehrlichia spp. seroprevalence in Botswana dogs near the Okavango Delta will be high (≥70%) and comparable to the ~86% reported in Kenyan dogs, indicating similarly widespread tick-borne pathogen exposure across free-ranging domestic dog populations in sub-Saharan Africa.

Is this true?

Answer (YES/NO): NO